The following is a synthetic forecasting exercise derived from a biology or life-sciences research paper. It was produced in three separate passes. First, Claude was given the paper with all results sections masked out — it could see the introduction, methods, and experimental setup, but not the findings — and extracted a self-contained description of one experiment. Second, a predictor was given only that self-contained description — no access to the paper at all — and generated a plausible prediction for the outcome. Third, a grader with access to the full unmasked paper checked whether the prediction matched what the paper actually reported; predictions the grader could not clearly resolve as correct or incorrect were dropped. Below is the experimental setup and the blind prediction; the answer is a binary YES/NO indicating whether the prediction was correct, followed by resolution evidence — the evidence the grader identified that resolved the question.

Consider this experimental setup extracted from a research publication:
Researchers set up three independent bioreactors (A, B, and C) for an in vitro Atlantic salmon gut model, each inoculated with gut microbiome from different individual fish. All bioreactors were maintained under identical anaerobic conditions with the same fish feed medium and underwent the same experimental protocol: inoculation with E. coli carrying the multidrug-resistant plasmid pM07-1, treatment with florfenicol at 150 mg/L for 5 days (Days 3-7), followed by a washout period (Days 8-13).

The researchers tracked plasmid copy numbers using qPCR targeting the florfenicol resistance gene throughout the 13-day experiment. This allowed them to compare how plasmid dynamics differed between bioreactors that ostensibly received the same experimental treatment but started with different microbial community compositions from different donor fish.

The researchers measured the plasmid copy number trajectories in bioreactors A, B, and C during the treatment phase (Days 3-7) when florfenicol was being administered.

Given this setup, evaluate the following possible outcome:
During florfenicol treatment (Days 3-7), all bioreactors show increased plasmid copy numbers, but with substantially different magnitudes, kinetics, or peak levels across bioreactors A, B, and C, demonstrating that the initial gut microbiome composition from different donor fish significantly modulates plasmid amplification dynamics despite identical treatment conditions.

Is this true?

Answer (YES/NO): YES